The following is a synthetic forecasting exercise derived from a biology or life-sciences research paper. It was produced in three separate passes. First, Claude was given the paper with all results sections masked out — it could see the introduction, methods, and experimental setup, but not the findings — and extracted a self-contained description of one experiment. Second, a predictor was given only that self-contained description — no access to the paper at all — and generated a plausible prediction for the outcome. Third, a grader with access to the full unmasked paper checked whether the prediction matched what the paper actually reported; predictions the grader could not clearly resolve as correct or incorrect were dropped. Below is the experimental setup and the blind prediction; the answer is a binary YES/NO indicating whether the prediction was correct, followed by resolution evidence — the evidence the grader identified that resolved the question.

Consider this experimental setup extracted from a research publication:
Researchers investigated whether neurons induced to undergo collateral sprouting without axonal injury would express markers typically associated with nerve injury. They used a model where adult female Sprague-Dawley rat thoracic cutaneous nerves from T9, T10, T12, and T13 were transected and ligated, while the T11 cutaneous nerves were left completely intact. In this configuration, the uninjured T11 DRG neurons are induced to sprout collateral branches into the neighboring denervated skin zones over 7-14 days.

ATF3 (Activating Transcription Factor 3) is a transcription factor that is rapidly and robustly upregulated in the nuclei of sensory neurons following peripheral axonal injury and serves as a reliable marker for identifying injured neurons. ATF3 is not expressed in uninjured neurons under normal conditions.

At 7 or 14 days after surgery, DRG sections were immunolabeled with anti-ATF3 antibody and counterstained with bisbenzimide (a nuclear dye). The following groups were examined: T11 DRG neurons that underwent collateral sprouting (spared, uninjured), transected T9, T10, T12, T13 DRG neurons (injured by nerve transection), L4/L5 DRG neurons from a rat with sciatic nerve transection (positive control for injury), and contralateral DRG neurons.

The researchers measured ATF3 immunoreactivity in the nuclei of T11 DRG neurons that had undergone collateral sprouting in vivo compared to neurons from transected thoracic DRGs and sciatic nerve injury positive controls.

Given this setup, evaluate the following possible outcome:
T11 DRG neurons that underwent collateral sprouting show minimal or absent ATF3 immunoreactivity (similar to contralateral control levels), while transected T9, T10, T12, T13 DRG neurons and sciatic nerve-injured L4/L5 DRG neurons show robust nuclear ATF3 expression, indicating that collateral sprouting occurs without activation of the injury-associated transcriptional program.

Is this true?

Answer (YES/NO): YES